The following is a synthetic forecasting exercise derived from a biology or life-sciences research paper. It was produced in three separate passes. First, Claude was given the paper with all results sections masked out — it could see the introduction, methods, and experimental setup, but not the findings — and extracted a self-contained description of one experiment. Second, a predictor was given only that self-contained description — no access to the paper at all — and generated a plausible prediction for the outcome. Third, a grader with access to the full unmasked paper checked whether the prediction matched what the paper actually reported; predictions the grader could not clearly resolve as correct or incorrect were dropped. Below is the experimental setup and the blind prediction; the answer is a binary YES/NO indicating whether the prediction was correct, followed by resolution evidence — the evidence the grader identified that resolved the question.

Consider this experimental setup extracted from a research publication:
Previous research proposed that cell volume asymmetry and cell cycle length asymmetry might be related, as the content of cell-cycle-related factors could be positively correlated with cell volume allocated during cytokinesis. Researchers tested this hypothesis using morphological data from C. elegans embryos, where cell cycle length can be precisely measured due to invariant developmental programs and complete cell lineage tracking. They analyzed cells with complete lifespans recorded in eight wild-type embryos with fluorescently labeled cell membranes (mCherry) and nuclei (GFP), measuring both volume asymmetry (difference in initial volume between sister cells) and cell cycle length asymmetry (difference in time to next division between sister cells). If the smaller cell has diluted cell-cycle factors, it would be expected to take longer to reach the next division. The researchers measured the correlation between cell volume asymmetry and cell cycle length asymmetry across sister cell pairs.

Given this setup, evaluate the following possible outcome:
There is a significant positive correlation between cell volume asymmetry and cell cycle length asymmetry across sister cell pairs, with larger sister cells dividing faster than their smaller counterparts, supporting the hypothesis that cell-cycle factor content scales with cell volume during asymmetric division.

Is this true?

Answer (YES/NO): NO